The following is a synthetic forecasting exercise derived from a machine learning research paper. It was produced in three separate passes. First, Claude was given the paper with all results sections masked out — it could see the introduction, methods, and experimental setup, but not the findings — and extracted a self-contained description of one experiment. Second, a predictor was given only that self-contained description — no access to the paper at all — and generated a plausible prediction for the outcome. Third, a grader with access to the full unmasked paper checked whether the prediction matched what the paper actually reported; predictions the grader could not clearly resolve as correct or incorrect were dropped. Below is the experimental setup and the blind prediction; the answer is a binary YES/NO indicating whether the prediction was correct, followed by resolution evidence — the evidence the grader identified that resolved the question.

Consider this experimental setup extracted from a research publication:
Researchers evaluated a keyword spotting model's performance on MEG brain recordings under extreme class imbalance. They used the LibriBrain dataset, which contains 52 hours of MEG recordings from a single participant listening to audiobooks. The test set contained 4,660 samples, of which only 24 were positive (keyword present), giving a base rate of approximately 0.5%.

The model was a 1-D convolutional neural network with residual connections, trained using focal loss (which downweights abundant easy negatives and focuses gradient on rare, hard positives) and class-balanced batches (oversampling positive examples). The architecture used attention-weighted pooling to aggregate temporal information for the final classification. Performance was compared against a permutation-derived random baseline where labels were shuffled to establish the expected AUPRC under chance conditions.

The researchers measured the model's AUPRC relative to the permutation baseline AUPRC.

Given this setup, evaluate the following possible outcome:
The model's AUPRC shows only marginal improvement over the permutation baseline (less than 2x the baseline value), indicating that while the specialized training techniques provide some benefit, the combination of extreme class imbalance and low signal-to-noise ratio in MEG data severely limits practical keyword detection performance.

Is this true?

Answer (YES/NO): NO